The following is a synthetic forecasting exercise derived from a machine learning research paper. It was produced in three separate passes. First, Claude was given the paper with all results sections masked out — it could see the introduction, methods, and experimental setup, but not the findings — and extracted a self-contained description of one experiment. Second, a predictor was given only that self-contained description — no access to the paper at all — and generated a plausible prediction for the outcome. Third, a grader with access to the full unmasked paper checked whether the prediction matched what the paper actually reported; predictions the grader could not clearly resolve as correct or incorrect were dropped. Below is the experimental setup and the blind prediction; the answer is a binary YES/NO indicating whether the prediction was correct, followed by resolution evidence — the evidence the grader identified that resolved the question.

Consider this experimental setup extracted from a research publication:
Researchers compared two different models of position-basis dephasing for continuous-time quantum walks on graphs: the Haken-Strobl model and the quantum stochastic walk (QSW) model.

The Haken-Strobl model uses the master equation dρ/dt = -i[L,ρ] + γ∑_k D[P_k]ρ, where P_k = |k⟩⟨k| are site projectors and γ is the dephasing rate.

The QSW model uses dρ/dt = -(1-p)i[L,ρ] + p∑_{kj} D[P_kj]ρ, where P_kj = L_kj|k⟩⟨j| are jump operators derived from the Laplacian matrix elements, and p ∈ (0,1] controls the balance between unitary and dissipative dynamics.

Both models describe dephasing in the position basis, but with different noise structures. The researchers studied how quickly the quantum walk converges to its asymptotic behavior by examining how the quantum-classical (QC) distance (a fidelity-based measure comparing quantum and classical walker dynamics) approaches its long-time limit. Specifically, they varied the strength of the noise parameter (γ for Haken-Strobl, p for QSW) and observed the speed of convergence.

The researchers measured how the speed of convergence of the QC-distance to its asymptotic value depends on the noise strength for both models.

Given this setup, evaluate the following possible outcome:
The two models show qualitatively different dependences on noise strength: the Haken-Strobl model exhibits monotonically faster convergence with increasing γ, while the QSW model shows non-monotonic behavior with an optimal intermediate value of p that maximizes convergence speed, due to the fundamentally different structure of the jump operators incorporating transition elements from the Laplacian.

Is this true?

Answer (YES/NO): NO